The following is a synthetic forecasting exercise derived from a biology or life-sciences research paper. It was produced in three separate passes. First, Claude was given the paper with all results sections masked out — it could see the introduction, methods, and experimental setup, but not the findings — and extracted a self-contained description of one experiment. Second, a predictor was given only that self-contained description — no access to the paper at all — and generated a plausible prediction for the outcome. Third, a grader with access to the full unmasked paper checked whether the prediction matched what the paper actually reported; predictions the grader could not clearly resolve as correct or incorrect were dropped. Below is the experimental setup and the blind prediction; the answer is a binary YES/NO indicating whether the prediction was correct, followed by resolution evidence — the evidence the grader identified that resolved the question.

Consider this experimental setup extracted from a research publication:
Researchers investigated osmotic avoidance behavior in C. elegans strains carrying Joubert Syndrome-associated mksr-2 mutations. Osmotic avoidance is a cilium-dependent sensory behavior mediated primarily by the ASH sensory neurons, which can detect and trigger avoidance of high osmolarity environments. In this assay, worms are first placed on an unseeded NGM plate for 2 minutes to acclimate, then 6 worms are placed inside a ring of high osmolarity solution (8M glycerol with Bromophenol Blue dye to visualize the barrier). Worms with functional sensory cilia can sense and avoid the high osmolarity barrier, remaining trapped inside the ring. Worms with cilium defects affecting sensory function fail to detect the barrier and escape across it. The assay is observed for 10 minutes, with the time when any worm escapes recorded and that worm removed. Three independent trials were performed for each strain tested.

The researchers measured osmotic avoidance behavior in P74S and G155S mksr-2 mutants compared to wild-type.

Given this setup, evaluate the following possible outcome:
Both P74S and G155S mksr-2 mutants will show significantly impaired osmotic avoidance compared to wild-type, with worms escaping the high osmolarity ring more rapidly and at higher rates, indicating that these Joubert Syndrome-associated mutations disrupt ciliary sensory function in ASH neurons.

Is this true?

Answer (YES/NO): YES